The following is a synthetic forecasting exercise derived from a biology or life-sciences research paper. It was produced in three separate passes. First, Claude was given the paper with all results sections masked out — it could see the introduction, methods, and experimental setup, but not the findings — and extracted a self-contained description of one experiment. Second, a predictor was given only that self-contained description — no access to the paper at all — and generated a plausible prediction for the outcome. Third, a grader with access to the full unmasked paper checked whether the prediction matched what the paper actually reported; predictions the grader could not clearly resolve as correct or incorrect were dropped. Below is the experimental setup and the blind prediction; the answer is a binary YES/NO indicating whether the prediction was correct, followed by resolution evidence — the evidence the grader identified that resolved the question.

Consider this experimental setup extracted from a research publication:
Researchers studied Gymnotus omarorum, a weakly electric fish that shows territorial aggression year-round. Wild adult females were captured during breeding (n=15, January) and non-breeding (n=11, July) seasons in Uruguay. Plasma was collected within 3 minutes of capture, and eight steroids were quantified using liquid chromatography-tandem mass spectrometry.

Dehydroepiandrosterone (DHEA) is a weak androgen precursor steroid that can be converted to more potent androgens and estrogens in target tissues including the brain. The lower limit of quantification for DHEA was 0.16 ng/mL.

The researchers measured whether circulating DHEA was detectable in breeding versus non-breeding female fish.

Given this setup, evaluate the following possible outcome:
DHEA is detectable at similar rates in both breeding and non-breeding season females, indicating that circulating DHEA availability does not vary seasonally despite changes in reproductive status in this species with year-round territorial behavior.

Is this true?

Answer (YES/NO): NO